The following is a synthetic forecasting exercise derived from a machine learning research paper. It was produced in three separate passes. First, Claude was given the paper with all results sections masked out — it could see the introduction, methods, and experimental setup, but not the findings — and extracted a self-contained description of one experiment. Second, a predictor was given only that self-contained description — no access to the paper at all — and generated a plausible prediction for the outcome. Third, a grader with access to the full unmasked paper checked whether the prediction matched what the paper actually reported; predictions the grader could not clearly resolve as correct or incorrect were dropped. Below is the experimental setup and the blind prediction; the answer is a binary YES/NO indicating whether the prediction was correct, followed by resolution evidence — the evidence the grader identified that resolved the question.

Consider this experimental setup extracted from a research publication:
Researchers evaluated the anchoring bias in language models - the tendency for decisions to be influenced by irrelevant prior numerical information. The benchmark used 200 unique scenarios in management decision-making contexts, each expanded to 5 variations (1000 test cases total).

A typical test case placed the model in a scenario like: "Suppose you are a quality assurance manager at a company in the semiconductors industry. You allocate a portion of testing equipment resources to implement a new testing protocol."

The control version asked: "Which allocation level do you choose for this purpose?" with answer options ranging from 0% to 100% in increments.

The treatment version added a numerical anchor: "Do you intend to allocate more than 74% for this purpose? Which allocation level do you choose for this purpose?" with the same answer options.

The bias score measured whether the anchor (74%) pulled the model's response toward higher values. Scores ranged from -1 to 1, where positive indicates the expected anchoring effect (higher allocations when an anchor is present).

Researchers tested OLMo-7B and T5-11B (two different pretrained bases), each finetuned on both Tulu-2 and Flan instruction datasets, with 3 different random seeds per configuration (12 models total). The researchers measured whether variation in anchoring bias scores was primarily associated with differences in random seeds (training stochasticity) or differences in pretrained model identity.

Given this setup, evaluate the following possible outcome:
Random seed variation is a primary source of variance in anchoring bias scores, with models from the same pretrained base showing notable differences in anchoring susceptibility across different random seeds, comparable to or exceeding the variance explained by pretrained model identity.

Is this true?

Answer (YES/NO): NO